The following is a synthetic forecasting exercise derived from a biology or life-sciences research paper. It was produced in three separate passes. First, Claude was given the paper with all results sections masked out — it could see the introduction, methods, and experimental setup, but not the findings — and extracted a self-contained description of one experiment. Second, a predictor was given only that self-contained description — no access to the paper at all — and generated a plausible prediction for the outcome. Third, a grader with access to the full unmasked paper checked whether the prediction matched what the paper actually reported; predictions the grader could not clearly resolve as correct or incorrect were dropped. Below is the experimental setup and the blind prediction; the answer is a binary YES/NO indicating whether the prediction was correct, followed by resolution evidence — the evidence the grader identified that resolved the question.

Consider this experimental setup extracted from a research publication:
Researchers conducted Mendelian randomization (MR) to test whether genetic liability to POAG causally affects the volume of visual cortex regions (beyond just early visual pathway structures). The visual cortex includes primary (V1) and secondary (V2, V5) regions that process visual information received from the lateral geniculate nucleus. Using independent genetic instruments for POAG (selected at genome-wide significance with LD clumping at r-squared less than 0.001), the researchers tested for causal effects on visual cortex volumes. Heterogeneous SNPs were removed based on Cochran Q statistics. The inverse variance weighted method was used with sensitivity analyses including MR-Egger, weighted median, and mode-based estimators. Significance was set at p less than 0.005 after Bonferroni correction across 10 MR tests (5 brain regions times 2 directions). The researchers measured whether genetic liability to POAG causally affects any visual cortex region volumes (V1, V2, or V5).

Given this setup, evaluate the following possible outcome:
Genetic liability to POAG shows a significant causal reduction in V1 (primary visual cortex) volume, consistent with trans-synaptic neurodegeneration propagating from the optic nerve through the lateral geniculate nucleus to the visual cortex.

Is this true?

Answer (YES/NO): NO